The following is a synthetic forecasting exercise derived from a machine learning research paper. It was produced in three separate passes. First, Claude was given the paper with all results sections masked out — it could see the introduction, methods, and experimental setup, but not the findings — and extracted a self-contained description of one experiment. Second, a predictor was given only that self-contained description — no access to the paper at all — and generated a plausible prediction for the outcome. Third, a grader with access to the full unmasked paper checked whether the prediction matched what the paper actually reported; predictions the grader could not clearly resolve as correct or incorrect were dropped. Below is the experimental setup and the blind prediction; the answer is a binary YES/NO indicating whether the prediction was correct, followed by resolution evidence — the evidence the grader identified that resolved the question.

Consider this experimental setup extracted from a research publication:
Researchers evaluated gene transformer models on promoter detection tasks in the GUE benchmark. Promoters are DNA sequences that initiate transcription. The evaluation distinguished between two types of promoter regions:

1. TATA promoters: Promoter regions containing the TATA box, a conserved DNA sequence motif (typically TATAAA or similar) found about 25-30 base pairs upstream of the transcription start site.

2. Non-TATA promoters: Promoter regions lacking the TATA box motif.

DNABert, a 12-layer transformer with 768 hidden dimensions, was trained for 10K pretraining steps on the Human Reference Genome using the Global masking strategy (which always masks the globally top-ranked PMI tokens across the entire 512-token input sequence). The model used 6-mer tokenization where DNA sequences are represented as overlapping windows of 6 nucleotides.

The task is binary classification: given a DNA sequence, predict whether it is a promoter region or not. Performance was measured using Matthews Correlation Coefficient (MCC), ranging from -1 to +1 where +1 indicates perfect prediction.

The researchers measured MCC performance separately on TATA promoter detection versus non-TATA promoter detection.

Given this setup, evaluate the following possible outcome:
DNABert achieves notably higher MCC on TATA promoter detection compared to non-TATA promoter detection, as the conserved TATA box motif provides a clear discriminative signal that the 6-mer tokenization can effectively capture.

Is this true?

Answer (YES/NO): NO